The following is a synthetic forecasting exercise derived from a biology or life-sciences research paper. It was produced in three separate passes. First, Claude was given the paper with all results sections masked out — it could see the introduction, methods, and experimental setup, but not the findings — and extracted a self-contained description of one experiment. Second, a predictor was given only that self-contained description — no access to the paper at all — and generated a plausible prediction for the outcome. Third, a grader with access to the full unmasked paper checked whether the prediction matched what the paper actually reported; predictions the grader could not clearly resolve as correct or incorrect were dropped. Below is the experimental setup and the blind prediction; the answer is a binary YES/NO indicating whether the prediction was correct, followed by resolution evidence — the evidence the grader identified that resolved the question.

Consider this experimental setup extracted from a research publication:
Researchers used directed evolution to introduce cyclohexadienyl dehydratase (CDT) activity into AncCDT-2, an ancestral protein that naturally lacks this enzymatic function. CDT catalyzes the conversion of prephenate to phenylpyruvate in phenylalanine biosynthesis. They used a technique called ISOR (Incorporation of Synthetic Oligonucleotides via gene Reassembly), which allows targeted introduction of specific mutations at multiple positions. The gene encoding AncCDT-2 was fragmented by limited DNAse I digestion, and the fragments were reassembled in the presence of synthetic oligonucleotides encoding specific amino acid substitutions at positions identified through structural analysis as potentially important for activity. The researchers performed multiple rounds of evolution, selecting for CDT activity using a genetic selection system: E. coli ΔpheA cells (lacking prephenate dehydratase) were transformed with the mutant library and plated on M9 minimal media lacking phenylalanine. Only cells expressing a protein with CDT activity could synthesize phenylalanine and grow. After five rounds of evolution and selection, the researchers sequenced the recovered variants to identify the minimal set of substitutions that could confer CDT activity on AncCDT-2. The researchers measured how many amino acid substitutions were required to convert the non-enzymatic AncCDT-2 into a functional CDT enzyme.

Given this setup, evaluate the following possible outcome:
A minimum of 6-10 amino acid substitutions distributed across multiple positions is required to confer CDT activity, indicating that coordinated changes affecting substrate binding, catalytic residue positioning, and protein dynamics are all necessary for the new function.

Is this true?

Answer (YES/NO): YES